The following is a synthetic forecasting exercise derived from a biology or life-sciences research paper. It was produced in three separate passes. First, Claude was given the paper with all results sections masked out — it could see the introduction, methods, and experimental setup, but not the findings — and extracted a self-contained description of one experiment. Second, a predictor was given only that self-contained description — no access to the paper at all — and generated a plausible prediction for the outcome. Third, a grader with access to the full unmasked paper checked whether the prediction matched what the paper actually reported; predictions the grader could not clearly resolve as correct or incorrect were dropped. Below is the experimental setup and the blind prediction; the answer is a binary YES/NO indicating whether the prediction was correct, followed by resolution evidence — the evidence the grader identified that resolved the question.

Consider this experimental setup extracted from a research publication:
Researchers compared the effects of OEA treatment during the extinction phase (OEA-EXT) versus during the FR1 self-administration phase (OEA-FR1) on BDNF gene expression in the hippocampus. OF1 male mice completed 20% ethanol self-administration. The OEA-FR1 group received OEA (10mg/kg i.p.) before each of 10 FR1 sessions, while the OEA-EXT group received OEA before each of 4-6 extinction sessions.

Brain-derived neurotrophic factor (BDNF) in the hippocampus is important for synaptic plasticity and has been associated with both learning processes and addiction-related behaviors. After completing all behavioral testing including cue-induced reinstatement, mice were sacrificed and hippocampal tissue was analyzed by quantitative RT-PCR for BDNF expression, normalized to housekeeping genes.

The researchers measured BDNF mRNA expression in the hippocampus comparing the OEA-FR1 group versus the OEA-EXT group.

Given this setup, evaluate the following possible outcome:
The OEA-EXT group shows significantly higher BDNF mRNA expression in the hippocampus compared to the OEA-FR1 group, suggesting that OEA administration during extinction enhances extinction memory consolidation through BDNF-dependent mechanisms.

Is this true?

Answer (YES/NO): NO